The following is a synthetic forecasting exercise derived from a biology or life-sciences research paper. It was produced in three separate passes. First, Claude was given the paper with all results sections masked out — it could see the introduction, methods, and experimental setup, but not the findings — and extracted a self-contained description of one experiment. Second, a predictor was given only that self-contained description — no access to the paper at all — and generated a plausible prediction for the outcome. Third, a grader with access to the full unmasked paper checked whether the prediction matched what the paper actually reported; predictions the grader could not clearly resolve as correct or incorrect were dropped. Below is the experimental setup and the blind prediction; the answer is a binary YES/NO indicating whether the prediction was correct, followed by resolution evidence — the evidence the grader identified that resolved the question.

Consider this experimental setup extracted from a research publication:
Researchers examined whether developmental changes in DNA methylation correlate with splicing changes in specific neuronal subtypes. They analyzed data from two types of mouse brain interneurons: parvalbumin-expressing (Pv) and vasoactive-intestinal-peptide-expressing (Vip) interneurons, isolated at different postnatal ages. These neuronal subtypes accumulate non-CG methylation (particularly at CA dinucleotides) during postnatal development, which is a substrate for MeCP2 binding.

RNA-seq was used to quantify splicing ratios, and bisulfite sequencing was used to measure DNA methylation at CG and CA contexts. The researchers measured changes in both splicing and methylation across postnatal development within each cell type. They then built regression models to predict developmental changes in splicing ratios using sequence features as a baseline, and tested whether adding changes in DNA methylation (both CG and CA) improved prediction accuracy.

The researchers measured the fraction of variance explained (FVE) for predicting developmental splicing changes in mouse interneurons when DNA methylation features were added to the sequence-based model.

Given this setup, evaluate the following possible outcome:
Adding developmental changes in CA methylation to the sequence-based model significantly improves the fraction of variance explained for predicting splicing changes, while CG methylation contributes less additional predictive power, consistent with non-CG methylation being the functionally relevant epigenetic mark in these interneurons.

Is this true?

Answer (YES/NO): NO